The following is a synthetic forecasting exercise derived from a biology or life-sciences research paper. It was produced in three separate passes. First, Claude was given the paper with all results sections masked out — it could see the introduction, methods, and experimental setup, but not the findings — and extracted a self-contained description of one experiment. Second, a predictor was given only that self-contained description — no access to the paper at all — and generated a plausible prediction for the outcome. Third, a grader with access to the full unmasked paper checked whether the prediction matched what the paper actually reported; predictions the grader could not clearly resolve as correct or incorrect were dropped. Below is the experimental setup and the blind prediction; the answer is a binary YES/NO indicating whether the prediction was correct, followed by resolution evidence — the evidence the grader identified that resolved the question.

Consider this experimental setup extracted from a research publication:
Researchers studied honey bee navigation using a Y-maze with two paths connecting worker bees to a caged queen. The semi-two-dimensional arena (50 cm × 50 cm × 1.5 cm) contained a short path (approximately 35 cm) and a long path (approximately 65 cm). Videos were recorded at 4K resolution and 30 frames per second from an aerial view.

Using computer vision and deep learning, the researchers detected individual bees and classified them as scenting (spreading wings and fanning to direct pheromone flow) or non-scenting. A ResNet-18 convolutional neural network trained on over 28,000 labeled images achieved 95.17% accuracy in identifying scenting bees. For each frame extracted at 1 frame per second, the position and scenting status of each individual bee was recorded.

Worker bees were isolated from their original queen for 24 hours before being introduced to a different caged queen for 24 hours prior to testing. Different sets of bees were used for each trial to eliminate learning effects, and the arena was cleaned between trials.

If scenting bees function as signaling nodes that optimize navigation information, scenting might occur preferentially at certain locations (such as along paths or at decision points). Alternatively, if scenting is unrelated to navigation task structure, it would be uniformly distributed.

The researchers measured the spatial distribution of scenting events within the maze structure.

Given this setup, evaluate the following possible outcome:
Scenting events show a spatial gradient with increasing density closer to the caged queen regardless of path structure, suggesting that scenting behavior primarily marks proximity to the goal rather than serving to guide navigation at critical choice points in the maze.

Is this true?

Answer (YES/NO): NO